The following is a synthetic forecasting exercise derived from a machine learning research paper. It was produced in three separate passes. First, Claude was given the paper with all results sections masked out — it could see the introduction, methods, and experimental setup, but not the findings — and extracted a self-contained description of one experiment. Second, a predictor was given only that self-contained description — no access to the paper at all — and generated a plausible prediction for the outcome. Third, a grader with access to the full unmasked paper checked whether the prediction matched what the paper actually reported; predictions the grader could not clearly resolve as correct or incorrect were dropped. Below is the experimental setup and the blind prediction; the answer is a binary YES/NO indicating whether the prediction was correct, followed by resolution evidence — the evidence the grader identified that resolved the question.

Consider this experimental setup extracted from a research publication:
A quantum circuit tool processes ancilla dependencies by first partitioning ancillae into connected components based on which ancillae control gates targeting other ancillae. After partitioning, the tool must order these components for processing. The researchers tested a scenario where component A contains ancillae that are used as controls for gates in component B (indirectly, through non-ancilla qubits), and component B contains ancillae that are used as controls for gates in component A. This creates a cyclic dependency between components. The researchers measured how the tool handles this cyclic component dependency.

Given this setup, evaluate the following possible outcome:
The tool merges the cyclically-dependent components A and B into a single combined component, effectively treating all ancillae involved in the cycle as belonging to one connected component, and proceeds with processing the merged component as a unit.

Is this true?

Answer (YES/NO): NO